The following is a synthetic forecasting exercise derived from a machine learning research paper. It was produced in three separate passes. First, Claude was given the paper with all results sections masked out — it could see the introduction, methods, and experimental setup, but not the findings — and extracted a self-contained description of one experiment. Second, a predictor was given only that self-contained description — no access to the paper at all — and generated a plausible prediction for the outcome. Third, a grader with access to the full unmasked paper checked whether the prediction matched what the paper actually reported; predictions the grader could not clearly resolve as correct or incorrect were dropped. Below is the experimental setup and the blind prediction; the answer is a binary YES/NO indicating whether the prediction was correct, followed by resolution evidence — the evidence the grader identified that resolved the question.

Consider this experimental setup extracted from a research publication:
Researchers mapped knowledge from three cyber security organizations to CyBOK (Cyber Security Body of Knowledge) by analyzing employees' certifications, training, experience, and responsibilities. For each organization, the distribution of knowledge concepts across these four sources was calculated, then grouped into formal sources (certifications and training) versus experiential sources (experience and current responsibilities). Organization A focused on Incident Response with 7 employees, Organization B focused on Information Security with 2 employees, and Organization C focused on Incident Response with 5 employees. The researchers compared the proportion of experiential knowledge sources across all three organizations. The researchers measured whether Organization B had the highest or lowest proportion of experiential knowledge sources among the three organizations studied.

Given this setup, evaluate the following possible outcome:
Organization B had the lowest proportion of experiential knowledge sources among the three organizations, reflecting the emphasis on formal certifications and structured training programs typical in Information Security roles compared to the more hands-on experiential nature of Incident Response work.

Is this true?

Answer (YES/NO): NO